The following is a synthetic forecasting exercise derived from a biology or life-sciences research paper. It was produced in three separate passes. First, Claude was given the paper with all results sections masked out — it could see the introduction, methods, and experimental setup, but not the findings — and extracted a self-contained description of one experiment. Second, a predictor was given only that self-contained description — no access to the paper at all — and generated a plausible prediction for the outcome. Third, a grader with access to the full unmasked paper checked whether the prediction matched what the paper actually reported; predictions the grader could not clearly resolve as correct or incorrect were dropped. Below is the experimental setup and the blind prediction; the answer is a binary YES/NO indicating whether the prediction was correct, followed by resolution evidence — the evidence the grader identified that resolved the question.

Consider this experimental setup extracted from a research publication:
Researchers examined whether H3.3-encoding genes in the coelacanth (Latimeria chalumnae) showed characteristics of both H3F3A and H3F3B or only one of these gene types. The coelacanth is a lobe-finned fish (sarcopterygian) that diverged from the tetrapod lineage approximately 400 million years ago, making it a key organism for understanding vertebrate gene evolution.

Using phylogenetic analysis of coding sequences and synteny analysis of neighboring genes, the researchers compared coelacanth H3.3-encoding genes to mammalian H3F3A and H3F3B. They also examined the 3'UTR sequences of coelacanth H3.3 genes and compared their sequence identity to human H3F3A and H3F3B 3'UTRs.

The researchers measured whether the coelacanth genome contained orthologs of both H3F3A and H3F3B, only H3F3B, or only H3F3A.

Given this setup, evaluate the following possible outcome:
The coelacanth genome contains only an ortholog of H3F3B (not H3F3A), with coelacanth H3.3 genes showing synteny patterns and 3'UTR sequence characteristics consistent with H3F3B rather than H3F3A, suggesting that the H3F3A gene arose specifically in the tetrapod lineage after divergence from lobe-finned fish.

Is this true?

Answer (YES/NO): NO